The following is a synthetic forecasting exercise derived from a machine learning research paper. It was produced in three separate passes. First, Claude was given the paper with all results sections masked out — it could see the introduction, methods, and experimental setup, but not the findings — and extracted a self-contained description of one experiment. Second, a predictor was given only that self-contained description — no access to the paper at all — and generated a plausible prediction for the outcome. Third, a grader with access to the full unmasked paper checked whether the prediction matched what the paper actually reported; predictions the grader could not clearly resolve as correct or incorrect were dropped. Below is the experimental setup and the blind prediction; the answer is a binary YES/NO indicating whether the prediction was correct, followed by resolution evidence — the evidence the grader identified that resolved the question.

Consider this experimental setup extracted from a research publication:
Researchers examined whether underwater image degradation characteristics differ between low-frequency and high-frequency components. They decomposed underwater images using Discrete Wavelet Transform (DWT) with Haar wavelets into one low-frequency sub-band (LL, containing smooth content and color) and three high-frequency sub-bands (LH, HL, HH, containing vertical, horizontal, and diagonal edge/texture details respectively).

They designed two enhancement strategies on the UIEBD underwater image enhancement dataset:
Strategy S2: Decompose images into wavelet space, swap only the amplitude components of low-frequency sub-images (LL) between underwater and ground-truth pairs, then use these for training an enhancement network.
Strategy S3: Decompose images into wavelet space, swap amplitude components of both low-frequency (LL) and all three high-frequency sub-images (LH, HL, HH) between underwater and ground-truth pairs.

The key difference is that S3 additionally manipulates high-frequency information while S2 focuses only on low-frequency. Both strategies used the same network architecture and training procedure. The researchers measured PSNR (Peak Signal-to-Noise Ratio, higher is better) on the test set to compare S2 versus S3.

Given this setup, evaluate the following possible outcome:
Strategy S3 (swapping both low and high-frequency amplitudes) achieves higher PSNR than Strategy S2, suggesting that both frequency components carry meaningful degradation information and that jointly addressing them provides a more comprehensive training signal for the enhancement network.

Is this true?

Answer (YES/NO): YES